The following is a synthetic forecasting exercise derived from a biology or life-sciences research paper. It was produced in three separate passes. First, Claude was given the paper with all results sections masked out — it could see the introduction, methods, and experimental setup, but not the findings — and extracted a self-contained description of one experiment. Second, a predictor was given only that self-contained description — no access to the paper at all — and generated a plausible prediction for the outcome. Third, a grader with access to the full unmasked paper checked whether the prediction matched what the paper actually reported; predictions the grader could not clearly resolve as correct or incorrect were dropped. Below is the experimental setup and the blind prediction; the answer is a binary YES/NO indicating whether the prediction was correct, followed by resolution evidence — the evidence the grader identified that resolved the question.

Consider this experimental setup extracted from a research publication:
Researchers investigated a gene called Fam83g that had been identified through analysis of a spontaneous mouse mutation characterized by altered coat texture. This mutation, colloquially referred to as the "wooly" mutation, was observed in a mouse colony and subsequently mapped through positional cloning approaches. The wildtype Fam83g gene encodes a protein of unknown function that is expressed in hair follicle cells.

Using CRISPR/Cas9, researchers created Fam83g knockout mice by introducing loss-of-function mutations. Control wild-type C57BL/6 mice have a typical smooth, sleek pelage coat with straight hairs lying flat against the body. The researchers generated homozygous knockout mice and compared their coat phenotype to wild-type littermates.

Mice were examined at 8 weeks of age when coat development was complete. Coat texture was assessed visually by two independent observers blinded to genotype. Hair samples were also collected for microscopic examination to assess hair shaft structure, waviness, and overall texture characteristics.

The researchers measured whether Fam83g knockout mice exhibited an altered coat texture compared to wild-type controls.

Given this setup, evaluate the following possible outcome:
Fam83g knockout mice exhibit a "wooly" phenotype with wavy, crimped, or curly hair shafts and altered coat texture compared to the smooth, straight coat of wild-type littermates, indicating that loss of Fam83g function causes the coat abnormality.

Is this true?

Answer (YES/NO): YES